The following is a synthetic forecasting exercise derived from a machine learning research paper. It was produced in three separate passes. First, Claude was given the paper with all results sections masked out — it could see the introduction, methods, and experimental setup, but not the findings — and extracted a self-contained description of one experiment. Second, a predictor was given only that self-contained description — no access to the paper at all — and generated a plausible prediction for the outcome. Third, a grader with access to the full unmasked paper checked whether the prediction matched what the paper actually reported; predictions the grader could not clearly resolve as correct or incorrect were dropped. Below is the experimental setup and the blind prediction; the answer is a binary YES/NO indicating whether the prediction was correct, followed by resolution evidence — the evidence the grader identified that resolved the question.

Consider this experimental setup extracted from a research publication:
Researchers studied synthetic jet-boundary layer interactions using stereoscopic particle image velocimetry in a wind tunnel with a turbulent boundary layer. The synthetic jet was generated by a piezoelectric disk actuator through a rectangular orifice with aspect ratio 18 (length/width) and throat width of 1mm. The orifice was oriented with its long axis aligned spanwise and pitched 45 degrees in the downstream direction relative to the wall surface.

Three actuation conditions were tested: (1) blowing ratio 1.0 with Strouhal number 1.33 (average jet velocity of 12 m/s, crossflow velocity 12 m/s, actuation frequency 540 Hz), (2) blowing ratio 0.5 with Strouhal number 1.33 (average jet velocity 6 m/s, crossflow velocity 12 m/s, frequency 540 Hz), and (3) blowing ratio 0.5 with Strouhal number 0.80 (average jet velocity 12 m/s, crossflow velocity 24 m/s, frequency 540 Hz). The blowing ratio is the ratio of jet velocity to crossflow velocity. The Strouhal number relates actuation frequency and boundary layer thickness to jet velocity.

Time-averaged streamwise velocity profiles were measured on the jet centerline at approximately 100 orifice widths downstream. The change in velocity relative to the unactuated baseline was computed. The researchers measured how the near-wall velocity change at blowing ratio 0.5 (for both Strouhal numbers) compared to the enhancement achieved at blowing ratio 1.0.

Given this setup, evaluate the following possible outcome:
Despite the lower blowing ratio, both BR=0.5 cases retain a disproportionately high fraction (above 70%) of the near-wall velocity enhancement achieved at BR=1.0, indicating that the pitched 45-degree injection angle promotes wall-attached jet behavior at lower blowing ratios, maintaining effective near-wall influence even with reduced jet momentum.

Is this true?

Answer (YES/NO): NO